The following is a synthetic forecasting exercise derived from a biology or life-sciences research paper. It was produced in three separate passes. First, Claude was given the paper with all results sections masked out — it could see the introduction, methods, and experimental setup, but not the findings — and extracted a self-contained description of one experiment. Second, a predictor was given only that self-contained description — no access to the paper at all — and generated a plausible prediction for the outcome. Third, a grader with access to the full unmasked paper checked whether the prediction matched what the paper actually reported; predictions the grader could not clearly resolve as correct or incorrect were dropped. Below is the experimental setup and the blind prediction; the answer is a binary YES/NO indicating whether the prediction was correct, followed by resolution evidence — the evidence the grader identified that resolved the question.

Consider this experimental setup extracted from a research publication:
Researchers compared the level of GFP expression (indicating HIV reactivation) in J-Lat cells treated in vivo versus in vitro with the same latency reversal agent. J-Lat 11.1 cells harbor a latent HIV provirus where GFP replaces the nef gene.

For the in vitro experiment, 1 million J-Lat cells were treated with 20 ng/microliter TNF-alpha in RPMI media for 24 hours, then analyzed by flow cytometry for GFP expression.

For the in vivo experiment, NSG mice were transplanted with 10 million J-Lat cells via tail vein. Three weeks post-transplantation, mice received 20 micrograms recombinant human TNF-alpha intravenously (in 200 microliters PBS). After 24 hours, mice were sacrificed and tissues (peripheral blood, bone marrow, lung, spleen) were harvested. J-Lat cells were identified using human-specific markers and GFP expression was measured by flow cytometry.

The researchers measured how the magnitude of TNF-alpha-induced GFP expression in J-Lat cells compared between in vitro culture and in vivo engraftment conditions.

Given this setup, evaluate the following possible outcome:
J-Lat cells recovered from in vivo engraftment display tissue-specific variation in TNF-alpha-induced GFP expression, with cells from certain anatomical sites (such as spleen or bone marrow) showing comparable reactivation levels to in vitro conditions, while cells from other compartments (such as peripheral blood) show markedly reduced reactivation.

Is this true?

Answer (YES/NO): NO